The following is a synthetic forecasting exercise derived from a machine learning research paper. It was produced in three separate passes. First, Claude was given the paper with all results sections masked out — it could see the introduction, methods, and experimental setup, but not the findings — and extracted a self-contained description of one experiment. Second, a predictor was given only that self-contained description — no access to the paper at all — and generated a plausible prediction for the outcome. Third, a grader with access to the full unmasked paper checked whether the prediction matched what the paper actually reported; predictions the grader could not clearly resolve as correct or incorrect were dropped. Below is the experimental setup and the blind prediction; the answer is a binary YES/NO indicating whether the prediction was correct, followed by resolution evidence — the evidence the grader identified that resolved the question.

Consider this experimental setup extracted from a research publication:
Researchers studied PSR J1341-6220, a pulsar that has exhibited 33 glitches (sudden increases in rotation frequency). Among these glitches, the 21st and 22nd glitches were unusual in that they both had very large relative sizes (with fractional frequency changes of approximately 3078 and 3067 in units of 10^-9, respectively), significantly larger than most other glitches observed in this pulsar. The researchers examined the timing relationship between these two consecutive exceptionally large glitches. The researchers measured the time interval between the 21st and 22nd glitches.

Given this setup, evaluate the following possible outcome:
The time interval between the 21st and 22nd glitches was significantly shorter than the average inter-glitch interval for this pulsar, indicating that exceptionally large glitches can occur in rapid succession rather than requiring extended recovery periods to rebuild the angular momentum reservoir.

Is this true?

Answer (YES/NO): NO